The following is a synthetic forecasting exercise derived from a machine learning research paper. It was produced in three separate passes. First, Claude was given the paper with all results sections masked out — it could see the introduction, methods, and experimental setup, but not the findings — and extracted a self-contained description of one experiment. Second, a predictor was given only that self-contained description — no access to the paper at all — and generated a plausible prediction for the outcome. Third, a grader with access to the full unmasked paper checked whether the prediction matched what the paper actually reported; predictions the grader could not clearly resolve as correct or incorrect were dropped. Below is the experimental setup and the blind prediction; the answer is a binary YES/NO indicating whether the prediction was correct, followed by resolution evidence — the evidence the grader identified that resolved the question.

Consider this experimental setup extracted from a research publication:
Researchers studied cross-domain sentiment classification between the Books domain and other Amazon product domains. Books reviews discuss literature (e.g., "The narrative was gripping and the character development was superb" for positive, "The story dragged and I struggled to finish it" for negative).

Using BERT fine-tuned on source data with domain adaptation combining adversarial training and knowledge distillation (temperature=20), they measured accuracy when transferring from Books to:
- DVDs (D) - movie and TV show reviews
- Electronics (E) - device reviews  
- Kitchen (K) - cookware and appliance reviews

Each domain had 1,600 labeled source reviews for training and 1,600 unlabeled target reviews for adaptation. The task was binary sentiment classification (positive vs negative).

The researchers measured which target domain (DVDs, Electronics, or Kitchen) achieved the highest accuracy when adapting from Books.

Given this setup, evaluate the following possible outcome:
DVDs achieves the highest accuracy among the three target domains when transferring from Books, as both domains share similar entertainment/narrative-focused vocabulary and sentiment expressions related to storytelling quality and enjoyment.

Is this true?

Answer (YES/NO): NO